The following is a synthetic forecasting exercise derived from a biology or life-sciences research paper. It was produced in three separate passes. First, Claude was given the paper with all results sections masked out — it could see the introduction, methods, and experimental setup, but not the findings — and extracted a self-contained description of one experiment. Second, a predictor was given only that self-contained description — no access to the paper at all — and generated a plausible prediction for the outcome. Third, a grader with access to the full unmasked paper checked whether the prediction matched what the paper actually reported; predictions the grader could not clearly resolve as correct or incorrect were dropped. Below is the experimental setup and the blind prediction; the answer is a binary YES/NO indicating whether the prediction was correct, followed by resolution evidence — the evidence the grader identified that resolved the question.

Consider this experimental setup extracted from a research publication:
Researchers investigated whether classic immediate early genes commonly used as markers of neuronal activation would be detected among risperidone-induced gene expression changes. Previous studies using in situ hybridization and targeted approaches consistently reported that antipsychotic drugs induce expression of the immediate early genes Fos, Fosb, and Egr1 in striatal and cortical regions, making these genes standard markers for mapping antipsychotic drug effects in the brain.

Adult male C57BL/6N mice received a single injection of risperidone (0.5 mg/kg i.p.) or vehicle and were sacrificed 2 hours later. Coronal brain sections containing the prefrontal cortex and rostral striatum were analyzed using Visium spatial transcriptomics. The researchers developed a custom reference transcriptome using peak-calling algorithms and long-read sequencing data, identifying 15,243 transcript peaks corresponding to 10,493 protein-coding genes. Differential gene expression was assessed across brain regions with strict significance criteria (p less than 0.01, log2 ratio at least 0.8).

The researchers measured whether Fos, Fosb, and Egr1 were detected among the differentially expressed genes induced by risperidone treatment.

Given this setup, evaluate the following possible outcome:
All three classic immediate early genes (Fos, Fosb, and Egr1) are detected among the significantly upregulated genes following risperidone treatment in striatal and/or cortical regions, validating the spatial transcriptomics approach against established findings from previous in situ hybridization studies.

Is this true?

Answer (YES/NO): NO